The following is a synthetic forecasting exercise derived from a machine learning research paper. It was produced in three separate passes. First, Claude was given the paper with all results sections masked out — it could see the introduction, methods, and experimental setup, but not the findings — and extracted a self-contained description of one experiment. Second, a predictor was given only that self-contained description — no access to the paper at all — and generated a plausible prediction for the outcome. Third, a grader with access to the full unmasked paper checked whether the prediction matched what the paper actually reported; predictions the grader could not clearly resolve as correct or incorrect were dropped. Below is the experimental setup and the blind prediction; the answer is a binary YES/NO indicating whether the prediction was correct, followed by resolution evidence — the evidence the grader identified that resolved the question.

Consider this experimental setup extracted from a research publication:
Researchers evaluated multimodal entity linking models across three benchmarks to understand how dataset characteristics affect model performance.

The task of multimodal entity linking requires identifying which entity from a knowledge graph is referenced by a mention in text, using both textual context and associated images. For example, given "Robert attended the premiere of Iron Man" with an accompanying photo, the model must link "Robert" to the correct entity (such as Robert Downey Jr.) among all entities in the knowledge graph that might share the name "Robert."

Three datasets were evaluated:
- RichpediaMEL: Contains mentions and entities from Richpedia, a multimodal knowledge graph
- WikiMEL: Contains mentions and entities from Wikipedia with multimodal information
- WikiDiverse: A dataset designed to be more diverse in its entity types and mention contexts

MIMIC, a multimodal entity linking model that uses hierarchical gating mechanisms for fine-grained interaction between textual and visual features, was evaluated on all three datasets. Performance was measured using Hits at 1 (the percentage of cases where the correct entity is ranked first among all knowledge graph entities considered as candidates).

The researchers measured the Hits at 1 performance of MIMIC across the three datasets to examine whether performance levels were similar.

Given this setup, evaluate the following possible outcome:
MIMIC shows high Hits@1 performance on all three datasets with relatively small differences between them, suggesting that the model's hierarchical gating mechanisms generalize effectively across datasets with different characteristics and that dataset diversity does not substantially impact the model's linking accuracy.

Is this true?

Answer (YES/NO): NO